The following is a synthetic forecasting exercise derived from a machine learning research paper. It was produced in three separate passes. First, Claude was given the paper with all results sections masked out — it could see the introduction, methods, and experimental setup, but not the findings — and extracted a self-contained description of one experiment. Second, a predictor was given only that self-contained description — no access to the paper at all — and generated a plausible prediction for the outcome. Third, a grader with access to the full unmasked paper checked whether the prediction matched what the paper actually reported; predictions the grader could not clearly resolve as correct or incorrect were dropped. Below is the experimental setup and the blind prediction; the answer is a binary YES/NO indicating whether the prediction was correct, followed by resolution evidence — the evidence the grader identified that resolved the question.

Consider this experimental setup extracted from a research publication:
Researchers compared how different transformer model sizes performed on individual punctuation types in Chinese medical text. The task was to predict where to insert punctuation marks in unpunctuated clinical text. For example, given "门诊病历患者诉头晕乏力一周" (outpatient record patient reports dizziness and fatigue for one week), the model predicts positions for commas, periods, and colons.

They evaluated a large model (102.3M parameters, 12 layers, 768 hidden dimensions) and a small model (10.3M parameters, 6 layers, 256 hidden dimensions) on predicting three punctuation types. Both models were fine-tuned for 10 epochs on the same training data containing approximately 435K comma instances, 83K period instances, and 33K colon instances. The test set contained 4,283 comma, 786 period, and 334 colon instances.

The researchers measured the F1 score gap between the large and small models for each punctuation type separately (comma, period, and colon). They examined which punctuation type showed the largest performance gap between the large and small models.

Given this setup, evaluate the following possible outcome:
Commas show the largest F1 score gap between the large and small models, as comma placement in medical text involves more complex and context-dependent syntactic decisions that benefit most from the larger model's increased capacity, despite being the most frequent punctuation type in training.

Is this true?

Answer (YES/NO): NO